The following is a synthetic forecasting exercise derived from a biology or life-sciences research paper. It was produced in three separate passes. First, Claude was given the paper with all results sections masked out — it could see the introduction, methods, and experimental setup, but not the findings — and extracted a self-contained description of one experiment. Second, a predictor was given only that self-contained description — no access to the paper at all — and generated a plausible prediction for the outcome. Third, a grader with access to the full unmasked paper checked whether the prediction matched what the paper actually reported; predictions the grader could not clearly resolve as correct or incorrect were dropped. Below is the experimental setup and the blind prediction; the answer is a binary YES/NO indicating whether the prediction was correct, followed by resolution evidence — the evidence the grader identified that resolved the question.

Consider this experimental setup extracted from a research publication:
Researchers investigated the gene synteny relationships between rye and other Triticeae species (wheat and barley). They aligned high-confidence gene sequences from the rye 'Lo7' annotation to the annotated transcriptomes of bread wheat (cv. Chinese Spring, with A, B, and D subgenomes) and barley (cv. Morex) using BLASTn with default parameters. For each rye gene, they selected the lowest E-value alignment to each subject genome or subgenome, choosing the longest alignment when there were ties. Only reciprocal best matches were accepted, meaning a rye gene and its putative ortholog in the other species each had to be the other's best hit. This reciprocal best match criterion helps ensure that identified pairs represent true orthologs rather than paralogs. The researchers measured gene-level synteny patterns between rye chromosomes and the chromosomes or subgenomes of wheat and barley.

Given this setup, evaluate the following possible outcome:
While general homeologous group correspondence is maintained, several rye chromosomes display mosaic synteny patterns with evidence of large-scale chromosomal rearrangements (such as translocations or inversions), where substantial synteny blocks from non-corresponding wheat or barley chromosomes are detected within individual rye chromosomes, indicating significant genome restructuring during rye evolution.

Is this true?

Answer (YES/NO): YES